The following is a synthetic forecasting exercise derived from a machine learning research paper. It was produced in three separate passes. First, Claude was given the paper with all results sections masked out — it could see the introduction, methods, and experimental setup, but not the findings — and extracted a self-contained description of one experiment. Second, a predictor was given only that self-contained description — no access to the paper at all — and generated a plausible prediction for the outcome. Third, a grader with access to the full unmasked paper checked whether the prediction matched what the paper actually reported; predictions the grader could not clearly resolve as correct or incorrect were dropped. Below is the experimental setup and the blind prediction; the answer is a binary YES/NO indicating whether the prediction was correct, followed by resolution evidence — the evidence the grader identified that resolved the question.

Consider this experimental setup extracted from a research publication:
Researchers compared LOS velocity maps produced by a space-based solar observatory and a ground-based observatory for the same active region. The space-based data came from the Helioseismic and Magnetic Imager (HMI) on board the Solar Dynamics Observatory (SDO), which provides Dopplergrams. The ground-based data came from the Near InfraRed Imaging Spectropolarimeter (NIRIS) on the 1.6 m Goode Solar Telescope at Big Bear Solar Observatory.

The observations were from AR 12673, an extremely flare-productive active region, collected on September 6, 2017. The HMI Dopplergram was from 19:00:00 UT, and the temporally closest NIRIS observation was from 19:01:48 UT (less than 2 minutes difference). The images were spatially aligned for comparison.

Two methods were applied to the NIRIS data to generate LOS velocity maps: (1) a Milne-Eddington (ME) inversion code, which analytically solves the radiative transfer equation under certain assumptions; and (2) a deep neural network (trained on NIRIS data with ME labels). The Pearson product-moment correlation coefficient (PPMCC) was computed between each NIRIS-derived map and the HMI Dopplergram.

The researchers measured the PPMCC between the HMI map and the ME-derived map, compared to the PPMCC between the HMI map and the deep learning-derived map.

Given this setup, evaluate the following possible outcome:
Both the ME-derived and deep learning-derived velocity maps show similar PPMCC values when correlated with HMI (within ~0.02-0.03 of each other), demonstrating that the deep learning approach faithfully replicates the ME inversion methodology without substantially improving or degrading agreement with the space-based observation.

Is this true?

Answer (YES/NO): NO